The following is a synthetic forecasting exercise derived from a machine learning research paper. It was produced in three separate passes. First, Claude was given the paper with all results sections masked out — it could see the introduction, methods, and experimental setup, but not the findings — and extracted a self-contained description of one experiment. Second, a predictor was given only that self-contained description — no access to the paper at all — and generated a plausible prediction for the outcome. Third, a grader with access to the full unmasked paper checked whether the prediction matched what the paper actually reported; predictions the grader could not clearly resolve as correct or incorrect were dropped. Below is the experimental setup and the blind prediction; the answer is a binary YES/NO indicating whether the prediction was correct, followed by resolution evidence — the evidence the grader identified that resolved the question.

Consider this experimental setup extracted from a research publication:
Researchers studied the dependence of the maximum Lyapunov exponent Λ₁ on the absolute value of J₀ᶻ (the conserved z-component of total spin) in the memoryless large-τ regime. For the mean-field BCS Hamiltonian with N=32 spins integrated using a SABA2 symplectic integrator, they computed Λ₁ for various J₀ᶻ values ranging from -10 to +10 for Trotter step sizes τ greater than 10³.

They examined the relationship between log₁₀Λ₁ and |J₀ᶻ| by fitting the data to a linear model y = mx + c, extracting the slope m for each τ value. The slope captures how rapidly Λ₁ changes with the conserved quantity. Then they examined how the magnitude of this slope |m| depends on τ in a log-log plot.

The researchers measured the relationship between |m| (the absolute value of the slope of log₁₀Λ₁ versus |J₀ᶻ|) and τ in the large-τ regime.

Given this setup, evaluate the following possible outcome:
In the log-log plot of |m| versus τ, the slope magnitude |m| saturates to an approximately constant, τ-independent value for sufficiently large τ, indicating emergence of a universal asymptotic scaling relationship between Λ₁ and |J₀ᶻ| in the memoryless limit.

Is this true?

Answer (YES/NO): NO